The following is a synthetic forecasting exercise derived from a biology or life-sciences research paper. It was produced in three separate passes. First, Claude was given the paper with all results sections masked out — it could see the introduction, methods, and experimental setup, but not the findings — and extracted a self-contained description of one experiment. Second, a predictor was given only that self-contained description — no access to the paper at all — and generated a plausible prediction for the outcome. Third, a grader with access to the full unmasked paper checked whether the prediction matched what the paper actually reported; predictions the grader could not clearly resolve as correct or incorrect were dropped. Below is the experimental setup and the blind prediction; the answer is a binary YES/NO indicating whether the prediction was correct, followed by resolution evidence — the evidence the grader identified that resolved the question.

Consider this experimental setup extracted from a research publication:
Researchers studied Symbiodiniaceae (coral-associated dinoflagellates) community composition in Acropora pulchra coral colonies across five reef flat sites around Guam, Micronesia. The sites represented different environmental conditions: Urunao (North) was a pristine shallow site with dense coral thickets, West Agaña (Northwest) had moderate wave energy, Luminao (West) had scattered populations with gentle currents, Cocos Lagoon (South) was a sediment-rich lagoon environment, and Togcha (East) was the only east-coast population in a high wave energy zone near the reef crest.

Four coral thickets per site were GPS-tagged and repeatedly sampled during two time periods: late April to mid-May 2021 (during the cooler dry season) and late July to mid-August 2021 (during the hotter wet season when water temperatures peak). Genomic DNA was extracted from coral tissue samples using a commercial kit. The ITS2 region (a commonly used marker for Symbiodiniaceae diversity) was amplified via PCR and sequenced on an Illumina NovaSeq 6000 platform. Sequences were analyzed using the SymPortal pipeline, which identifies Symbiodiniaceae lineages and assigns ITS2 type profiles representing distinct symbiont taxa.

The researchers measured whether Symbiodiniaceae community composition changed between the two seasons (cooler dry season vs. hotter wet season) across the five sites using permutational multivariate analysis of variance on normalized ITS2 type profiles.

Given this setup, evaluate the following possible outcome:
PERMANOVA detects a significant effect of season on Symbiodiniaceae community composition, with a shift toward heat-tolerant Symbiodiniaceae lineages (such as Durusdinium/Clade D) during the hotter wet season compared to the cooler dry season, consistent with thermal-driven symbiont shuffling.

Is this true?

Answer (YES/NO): NO